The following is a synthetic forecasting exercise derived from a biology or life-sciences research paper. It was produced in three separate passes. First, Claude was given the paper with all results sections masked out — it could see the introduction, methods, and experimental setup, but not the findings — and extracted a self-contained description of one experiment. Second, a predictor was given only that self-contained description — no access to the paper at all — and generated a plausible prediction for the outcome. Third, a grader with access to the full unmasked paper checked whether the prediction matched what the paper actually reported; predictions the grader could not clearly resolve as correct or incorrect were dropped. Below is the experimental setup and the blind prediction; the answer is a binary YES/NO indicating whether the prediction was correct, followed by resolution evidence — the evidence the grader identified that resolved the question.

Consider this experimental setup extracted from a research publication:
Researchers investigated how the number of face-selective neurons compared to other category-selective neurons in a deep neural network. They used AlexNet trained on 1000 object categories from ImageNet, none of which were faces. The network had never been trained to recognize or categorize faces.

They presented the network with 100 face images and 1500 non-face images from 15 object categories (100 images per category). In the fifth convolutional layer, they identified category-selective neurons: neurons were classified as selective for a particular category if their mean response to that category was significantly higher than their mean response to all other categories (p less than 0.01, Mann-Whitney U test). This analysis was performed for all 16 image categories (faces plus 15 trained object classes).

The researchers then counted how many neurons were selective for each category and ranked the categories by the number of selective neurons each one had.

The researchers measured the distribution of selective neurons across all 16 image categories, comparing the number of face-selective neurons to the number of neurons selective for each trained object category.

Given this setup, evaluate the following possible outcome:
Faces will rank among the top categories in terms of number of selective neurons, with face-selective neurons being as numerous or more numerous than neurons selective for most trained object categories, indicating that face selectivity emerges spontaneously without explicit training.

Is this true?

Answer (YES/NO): YES